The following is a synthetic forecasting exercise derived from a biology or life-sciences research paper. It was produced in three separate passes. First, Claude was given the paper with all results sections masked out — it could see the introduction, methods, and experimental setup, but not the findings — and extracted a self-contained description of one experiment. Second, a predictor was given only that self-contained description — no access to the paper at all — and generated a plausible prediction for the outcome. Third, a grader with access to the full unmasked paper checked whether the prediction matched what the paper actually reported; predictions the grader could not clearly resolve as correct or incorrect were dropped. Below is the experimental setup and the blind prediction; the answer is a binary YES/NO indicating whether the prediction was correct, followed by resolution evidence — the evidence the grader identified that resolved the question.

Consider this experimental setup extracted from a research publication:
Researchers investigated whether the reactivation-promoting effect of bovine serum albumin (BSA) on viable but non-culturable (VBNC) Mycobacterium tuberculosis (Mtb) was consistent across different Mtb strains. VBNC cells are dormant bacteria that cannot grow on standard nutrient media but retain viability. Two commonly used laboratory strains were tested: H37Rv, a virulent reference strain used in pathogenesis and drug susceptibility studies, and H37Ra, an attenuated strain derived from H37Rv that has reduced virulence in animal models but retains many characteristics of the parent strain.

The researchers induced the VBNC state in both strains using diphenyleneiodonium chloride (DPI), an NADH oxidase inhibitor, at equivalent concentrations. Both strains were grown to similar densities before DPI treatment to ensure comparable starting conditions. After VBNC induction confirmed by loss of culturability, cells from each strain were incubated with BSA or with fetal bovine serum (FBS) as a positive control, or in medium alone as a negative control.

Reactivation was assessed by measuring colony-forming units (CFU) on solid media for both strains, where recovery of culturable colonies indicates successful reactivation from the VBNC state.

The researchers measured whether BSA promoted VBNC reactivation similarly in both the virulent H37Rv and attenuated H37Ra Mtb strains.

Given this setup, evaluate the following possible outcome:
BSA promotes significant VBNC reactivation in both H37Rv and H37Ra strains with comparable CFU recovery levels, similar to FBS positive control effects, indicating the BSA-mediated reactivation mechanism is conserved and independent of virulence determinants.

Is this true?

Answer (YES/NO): YES